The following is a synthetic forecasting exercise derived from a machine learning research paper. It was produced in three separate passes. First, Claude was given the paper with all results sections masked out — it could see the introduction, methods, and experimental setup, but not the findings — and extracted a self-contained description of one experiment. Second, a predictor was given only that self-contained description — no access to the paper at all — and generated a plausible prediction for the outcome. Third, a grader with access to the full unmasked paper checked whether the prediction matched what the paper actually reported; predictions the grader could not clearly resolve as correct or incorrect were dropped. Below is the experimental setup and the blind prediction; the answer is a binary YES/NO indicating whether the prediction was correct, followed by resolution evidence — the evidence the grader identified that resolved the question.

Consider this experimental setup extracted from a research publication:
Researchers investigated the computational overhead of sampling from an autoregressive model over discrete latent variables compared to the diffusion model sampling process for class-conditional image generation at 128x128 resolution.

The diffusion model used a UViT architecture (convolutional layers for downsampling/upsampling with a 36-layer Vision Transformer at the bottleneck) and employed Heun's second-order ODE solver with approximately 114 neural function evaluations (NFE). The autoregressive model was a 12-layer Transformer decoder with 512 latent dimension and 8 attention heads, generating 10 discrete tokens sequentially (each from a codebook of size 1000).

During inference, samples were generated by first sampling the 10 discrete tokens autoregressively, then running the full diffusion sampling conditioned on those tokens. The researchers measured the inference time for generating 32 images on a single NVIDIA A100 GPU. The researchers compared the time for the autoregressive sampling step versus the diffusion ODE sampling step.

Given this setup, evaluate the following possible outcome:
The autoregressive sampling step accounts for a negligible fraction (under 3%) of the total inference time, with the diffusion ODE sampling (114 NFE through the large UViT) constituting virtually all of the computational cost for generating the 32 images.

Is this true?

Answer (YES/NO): YES